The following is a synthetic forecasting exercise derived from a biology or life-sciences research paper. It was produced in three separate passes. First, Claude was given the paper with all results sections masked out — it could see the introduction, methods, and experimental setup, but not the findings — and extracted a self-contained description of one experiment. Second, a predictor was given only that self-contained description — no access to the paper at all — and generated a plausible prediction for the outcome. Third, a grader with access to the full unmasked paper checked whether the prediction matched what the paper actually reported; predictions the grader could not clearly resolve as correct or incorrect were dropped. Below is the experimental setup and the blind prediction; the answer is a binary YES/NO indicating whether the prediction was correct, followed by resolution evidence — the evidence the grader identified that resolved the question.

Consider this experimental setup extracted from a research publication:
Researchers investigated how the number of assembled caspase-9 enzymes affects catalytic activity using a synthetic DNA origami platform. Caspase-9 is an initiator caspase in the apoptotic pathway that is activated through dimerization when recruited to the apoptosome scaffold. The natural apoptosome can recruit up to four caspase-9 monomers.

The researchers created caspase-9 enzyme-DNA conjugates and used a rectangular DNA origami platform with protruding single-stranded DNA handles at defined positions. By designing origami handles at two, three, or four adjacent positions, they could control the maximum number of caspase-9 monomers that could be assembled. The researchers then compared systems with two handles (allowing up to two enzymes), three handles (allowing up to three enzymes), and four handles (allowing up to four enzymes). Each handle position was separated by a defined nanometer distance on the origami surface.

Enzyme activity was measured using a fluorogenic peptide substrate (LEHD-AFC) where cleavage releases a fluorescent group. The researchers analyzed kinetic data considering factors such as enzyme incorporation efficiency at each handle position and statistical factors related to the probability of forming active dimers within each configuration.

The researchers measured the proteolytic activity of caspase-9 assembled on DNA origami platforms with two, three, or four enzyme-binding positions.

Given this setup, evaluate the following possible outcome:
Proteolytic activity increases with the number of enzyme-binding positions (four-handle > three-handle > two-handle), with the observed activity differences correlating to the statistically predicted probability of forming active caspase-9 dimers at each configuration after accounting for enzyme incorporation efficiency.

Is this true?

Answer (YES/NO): NO